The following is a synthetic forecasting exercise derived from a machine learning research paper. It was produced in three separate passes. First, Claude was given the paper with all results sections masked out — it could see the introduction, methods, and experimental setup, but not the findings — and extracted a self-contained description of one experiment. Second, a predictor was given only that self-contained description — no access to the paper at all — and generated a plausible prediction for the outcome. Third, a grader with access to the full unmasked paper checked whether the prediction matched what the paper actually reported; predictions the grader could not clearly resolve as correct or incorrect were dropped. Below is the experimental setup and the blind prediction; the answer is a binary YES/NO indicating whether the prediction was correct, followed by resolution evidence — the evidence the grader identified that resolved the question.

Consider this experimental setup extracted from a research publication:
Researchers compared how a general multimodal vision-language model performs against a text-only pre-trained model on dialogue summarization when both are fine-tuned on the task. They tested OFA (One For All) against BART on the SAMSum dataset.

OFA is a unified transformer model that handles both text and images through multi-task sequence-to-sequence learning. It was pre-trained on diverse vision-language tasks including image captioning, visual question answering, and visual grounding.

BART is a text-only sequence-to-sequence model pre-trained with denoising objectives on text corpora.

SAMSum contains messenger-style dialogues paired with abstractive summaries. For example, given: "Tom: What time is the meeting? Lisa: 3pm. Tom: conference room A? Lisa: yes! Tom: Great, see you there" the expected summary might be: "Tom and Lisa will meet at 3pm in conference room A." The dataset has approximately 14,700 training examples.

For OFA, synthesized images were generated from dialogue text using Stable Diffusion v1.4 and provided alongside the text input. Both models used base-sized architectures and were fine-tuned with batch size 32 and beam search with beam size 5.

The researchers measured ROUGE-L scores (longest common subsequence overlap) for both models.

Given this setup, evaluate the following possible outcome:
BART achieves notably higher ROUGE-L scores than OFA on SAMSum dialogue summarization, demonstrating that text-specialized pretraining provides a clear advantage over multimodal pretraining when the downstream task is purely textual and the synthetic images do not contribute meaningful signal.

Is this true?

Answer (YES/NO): YES